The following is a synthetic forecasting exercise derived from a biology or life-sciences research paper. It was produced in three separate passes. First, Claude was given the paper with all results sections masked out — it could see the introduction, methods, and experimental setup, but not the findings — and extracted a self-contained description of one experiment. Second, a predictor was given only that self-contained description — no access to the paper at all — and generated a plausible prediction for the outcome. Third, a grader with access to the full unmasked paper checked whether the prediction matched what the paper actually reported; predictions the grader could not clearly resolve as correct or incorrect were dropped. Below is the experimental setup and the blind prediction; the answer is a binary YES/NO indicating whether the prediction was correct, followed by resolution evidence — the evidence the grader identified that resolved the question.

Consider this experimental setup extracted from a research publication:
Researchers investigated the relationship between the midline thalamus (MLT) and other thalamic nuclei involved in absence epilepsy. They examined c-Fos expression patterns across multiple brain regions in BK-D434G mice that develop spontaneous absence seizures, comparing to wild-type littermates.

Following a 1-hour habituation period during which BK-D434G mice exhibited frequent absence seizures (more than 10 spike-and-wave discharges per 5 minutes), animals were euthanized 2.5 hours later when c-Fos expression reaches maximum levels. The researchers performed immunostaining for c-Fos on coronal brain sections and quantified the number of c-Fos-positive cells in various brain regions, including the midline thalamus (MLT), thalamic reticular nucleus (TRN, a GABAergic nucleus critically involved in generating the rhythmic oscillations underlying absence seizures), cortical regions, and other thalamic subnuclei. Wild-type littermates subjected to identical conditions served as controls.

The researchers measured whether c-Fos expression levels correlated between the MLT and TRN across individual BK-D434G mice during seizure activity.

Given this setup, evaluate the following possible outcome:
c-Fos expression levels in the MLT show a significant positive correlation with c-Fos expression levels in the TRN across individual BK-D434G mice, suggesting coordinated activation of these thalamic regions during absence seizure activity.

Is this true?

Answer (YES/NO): NO